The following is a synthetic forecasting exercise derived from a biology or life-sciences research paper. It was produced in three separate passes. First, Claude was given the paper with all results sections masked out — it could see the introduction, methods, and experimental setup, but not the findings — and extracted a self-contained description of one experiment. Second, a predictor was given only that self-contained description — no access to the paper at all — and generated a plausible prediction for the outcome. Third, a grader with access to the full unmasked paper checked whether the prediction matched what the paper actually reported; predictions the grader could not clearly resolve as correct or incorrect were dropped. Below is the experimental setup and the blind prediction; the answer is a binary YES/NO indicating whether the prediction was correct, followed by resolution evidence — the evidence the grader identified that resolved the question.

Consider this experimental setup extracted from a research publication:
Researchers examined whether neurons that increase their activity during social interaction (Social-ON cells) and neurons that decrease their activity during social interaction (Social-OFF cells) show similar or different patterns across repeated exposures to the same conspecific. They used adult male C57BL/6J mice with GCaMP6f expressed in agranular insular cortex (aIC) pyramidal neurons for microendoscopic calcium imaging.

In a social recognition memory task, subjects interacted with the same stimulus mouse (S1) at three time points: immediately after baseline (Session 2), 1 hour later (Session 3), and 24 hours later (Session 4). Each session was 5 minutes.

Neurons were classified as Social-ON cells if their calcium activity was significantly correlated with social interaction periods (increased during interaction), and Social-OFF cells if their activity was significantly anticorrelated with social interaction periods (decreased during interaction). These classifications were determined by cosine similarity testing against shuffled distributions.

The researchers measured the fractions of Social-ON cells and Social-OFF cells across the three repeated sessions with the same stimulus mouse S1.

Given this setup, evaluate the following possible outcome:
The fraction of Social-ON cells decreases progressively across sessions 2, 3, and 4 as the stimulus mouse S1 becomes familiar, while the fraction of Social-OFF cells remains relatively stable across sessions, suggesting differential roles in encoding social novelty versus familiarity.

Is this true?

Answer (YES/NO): YES